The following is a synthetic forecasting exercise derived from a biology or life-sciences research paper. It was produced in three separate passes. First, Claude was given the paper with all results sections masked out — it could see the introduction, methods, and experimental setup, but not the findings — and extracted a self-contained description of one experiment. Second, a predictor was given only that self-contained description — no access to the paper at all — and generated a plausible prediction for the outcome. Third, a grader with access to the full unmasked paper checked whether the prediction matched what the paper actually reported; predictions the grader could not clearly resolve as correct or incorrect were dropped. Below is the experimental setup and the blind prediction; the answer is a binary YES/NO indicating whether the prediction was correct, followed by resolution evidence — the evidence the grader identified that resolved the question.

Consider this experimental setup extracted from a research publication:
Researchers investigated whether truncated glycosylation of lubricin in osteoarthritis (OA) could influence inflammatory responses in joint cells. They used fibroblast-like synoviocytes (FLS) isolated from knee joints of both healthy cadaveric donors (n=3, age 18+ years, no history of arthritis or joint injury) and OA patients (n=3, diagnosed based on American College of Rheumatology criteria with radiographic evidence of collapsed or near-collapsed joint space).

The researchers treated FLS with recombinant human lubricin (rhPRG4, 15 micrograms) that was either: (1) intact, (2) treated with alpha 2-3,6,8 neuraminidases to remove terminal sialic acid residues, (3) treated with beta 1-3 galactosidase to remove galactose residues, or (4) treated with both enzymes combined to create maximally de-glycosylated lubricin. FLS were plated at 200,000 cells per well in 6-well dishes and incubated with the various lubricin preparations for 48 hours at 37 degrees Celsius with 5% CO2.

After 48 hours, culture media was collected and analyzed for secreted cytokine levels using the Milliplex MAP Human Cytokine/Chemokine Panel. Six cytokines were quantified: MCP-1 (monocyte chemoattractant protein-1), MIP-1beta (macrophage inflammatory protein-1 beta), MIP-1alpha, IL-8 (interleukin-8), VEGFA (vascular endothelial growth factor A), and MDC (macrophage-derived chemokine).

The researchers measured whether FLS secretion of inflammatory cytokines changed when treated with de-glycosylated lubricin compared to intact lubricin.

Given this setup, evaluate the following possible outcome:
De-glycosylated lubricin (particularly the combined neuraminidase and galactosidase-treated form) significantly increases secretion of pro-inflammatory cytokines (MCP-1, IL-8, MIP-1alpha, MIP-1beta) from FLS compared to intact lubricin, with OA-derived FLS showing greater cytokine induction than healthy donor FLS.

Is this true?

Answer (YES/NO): NO